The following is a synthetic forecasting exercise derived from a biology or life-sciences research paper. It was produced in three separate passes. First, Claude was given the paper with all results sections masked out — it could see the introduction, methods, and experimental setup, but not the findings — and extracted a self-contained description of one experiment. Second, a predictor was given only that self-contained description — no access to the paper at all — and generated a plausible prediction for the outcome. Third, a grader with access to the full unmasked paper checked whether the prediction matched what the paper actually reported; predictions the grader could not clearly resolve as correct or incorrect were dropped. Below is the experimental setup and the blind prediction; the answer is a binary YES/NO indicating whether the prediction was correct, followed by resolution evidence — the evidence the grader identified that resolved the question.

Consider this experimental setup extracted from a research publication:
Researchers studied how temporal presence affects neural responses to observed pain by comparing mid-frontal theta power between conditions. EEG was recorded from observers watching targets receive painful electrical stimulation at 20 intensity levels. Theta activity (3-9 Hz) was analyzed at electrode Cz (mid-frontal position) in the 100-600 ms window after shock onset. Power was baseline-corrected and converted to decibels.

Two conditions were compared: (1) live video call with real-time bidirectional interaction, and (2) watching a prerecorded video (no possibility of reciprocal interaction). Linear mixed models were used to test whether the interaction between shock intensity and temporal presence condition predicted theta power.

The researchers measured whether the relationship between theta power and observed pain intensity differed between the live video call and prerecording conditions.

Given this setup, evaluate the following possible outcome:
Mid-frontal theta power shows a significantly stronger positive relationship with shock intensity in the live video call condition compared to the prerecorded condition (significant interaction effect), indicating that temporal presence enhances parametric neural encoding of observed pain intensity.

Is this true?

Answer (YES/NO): NO